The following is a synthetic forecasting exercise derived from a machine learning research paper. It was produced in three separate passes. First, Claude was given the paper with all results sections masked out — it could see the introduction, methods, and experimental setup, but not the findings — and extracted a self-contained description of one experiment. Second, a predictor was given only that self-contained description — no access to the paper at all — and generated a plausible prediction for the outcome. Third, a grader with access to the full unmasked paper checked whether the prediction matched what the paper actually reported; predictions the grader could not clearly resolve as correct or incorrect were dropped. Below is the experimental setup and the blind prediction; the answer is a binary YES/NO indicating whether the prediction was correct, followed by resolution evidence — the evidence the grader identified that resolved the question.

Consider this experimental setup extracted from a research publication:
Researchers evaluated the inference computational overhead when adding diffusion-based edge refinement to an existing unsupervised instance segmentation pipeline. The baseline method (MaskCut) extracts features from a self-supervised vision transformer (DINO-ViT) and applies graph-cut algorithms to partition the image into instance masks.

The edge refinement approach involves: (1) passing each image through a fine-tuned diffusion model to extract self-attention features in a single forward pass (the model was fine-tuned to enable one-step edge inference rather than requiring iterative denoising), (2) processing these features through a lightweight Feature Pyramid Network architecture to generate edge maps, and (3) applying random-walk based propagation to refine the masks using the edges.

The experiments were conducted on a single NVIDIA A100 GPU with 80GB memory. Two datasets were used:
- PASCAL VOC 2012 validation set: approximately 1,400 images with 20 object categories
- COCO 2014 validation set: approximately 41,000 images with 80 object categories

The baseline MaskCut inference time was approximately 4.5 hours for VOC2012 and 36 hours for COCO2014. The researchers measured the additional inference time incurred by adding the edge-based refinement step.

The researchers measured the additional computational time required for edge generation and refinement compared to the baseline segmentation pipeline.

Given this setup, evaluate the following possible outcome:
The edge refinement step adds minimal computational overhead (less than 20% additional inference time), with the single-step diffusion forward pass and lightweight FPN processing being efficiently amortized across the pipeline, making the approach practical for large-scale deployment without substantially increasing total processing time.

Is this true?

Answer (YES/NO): YES